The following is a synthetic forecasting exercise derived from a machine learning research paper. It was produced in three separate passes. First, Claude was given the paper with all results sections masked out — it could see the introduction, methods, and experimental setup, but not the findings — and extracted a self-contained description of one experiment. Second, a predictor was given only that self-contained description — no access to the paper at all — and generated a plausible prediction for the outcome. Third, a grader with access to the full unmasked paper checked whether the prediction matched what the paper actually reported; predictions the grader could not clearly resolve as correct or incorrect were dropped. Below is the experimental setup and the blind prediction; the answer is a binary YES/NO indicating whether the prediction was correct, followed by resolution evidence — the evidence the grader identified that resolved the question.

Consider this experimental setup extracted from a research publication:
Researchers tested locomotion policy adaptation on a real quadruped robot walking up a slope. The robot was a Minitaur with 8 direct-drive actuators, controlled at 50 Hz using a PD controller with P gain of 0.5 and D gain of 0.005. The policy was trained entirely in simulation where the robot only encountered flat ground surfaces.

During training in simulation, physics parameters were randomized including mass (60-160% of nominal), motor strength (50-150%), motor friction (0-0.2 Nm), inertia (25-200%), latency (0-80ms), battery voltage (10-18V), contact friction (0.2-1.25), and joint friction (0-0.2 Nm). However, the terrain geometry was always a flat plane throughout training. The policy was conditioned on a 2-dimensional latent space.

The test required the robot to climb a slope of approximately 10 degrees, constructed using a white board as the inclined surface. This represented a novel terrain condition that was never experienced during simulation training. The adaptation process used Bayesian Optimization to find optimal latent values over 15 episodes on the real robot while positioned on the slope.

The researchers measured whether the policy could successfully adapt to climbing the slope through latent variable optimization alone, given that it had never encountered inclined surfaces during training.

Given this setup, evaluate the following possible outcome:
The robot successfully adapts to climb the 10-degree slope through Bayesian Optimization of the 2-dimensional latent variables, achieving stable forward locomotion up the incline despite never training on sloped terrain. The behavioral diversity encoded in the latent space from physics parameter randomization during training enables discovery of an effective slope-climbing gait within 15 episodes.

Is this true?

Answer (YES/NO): YES